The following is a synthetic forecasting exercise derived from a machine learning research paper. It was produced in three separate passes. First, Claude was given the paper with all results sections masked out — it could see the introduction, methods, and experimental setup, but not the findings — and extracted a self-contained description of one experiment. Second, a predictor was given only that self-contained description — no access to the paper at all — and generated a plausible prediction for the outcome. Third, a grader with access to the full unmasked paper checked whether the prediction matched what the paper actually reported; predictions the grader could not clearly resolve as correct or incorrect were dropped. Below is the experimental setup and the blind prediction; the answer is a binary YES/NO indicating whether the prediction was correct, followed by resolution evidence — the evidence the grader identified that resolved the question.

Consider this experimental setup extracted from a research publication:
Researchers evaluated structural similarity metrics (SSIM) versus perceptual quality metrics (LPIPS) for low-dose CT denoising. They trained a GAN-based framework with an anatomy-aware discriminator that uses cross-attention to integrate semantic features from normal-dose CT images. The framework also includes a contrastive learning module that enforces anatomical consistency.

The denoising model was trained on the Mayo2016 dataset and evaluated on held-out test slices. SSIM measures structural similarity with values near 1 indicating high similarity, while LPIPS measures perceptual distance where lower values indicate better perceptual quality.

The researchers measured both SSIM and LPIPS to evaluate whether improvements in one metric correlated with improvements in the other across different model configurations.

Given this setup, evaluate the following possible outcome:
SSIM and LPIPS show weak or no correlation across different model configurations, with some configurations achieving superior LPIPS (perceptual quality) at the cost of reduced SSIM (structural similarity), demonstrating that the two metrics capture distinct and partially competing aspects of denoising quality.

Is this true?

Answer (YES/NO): YES